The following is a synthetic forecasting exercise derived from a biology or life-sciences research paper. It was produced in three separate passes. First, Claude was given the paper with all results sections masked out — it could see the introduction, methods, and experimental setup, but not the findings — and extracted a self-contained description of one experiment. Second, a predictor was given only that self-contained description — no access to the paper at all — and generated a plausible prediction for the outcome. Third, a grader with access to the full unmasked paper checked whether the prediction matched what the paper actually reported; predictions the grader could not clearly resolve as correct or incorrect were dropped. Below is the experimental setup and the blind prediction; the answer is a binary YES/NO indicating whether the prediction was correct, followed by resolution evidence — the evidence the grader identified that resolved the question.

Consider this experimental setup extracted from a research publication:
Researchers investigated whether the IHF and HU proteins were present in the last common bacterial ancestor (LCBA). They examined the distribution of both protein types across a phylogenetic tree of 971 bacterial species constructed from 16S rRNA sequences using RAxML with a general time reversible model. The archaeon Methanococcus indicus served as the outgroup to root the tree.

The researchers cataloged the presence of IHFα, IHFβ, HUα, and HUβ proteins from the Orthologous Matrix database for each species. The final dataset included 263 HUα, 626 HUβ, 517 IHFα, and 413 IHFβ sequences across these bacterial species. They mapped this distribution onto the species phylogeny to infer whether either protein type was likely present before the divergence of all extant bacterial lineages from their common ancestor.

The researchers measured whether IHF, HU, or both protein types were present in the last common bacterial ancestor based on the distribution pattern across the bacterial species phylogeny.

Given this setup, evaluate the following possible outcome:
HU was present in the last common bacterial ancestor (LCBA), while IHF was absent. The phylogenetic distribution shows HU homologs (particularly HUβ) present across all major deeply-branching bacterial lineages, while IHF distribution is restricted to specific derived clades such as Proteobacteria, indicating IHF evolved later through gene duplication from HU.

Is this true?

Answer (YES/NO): NO